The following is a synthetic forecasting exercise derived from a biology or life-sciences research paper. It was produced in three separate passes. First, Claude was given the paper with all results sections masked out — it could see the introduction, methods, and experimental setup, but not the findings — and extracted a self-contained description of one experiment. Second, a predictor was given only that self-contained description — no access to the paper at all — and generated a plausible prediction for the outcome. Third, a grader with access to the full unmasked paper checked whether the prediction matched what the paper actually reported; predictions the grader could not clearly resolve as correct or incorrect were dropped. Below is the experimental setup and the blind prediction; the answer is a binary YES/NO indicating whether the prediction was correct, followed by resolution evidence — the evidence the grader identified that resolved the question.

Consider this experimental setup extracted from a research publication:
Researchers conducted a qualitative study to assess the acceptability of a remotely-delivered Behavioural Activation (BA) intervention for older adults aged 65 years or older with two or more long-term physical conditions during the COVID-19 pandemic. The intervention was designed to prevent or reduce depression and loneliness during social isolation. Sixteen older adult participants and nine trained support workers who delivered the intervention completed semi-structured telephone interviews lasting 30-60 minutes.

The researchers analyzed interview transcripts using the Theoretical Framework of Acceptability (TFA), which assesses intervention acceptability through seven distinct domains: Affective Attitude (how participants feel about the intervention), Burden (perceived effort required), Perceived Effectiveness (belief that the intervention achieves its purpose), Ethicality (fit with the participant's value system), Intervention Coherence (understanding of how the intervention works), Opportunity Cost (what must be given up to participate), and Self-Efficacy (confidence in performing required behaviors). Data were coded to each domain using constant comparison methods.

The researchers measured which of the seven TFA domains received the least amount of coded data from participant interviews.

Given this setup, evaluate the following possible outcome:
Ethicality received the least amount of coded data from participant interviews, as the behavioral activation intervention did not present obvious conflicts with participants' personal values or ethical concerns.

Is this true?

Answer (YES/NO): NO